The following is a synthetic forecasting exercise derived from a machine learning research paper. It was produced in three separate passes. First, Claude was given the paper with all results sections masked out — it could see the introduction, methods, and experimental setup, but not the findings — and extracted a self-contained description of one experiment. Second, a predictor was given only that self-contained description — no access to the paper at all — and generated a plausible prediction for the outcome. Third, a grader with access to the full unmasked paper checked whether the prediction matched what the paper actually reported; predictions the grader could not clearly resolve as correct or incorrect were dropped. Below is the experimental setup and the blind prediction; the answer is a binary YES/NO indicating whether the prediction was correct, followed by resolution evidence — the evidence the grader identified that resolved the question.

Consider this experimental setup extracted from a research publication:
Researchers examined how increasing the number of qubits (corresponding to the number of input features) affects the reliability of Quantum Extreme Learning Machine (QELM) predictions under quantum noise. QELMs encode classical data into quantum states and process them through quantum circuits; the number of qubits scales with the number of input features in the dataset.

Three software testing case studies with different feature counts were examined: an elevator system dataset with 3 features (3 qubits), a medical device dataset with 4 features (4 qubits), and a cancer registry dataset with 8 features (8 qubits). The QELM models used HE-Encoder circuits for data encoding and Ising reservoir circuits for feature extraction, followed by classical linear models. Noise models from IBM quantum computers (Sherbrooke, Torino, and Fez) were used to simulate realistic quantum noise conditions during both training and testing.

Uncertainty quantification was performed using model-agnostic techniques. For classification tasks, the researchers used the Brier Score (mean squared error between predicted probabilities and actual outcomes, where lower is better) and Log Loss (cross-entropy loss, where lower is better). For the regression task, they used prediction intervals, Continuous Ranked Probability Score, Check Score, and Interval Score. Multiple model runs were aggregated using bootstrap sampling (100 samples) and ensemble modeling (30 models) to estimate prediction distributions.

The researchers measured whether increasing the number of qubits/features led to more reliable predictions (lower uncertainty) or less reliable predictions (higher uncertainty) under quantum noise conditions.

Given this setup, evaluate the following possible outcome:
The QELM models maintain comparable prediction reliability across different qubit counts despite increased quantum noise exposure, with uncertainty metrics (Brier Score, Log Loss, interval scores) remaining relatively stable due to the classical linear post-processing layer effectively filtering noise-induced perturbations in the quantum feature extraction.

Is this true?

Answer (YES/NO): NO